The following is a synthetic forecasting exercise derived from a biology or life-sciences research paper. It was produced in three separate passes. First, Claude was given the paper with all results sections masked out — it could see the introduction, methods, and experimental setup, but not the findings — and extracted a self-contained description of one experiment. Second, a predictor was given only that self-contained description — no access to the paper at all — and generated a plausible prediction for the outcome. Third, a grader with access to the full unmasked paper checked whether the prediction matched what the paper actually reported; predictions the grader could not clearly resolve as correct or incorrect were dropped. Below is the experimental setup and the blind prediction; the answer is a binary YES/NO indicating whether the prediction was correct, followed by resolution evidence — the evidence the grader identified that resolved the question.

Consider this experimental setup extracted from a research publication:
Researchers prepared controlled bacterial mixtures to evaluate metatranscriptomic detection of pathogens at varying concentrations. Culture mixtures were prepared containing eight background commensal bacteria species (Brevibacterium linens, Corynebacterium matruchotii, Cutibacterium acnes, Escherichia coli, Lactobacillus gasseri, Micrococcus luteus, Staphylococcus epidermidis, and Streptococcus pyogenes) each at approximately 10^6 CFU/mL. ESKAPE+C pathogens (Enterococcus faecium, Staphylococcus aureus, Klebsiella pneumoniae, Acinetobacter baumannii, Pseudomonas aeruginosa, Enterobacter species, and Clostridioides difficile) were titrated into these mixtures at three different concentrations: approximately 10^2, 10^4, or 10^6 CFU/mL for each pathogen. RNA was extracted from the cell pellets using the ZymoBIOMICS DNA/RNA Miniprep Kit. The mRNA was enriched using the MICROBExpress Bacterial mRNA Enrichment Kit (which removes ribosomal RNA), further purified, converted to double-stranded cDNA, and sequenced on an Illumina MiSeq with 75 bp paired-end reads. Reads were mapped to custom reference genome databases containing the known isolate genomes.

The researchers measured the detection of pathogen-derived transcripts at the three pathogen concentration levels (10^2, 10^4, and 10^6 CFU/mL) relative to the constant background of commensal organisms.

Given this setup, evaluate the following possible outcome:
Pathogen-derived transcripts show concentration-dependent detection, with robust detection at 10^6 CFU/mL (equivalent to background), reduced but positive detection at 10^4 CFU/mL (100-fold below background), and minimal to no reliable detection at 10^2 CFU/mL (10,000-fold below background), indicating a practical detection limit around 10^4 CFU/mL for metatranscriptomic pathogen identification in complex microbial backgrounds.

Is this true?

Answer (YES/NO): NO